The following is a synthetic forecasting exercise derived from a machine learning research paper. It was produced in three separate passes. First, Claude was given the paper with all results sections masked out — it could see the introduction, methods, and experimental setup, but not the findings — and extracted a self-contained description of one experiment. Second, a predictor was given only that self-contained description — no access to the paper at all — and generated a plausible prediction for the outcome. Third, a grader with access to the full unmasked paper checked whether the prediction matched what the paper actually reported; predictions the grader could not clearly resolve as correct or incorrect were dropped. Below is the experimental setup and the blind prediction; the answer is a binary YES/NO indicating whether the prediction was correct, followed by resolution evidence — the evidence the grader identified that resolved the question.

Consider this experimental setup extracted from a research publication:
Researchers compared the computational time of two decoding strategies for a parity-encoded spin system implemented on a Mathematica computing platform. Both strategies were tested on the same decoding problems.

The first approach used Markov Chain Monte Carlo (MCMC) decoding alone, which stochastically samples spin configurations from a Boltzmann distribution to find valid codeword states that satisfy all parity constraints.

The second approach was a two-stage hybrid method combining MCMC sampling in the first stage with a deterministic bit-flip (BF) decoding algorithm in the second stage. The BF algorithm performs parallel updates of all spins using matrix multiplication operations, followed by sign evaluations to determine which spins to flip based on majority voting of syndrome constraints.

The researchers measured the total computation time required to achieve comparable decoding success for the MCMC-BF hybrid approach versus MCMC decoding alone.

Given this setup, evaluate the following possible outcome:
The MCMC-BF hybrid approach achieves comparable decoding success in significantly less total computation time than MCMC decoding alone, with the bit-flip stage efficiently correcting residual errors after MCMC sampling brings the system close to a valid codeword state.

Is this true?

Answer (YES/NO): YES